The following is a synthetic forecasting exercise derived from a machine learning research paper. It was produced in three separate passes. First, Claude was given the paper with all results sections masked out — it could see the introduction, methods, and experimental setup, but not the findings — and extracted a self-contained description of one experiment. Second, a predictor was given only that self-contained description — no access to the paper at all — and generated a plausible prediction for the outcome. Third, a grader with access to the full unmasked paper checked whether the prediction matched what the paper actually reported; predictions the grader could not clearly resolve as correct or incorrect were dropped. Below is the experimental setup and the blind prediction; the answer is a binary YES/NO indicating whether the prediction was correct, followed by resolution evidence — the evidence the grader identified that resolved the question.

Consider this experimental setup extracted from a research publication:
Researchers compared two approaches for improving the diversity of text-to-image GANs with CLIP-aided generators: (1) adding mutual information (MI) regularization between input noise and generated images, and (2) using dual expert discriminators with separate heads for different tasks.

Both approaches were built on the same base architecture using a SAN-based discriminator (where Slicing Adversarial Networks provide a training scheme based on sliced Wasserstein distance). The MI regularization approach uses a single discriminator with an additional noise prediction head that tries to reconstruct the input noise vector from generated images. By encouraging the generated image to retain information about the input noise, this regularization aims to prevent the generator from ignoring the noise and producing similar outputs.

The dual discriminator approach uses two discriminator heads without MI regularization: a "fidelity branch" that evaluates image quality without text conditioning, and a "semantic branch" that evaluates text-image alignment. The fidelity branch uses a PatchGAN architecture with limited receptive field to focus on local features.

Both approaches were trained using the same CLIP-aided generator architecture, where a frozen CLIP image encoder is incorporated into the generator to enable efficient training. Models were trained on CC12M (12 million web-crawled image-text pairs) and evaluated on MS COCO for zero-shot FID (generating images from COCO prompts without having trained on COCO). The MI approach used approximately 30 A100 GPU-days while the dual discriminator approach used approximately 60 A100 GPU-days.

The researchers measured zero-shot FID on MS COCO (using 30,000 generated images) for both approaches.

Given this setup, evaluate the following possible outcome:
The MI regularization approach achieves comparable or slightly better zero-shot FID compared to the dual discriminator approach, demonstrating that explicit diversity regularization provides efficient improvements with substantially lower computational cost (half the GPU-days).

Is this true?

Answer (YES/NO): YES